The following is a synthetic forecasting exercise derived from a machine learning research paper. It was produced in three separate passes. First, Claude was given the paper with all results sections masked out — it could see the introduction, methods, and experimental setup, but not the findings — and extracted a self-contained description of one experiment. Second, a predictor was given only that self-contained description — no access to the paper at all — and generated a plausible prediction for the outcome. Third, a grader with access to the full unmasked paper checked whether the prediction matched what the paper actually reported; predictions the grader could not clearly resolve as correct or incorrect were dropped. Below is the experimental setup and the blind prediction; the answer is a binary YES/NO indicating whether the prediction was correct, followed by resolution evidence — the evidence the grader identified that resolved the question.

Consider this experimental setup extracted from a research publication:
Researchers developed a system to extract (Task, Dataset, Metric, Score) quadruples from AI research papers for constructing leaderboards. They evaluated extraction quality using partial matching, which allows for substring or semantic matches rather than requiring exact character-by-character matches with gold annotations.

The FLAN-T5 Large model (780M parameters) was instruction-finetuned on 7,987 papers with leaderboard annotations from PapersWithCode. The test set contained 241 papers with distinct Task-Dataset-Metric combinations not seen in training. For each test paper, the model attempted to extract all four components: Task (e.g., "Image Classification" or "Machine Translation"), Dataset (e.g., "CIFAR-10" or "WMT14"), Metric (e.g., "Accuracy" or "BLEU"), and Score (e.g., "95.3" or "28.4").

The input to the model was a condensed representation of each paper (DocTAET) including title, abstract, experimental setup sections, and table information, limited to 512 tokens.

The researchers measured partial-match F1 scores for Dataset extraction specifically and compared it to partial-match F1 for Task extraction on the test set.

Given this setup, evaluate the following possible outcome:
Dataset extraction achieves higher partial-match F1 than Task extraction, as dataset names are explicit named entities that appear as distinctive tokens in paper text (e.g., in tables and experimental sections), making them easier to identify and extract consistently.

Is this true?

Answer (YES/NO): NO